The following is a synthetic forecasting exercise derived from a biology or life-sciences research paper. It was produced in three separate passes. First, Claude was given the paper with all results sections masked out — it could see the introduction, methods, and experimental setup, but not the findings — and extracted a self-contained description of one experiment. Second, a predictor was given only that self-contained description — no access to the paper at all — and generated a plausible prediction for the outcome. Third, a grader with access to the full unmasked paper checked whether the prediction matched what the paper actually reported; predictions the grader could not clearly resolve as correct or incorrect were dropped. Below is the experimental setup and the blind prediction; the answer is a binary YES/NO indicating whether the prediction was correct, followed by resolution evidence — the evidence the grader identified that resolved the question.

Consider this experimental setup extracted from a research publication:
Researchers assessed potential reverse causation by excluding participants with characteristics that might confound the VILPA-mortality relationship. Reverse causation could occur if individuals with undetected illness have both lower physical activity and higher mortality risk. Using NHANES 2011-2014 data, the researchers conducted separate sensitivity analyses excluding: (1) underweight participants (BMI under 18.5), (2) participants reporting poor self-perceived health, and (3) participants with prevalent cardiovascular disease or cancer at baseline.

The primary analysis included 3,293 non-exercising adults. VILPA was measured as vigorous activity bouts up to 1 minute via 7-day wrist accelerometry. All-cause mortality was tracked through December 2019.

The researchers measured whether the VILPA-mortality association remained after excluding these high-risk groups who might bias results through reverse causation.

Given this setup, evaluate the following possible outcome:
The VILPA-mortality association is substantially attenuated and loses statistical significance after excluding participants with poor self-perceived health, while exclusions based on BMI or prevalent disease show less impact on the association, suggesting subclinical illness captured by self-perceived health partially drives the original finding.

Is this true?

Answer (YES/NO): NO